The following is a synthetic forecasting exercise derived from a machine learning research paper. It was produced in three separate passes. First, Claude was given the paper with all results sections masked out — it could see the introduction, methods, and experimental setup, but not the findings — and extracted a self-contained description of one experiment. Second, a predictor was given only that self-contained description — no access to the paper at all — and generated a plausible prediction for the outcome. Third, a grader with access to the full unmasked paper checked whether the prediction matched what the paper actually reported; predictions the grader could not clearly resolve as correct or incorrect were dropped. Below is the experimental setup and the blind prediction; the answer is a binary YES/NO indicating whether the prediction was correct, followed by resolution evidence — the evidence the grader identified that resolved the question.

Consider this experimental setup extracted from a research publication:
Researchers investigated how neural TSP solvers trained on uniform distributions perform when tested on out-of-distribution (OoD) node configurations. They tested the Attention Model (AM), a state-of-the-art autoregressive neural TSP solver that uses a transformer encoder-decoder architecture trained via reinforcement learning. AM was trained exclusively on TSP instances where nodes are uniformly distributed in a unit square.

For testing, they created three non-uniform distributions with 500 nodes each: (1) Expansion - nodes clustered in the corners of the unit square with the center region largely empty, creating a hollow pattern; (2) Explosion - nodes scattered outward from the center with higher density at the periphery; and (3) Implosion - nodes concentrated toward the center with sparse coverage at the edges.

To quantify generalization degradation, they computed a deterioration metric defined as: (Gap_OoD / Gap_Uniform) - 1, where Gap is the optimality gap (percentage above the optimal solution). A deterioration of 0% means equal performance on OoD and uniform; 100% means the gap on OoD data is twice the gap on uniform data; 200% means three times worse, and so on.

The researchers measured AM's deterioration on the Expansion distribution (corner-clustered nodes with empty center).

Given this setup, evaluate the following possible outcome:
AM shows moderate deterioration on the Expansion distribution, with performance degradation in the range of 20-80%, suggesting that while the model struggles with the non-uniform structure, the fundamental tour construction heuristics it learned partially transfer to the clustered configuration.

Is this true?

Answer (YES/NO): NO